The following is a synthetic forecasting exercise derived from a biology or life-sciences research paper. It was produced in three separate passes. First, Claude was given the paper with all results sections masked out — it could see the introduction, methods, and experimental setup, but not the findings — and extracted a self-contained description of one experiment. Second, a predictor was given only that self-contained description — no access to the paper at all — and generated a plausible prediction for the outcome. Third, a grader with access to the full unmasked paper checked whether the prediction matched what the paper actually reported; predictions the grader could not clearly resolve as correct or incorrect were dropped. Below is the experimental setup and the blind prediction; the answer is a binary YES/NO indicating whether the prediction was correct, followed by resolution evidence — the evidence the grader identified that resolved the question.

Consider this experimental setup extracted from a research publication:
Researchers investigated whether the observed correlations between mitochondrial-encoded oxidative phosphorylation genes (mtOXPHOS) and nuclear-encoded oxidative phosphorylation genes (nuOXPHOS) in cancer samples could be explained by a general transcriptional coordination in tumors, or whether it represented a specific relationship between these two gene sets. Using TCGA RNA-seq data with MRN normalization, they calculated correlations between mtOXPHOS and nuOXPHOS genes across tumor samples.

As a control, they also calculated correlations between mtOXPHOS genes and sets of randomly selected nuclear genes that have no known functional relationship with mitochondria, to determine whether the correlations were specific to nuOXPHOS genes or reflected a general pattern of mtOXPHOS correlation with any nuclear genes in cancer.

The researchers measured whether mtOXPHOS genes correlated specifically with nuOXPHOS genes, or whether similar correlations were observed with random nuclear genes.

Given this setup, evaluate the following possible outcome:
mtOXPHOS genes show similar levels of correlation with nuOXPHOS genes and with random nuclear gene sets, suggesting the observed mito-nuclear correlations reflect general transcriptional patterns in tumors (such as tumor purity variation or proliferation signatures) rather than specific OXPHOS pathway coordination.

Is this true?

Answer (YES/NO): NO